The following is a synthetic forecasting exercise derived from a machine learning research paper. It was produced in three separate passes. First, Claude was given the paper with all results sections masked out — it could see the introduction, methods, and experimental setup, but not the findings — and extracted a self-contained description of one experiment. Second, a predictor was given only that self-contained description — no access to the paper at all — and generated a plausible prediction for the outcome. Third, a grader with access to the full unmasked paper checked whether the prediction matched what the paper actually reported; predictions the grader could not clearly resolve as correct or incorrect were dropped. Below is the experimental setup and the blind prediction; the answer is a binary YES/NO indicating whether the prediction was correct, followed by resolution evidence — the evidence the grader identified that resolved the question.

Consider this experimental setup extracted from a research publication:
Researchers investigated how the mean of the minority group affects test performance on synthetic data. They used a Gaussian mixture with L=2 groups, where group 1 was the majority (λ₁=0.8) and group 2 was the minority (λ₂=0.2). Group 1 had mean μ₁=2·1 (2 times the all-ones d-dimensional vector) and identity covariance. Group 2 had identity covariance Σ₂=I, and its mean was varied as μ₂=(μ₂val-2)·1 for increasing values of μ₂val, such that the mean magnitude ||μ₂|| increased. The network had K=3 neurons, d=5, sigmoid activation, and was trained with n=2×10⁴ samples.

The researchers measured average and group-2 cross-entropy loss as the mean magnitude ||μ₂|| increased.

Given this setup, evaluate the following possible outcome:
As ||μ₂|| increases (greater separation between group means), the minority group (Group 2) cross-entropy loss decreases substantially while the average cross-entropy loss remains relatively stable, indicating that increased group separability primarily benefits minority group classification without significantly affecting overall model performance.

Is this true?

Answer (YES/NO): NO